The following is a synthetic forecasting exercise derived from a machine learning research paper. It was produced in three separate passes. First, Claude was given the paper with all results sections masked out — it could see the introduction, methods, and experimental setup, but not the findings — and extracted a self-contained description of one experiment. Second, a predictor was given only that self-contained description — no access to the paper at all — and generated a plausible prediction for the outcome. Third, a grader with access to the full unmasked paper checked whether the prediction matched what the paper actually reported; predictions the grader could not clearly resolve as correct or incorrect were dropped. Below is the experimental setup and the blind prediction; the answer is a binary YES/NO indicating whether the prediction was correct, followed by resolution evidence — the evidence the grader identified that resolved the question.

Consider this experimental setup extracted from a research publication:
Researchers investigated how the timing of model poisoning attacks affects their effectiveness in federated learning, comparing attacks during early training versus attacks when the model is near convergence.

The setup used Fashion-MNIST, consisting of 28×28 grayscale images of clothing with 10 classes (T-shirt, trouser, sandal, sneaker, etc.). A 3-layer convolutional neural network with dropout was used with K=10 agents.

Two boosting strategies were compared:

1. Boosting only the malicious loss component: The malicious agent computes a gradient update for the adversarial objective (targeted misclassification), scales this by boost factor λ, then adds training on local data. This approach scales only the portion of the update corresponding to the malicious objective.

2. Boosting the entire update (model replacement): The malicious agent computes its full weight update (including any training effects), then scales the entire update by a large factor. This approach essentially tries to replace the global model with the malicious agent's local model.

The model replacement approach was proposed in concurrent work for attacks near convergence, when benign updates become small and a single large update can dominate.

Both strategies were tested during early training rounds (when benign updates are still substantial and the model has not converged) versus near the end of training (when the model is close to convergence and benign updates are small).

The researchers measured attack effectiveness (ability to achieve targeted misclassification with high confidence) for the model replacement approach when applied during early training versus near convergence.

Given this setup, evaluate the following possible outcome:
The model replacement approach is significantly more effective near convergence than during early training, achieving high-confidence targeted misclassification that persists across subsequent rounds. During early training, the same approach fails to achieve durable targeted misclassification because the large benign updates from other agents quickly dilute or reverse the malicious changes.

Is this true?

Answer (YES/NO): NO